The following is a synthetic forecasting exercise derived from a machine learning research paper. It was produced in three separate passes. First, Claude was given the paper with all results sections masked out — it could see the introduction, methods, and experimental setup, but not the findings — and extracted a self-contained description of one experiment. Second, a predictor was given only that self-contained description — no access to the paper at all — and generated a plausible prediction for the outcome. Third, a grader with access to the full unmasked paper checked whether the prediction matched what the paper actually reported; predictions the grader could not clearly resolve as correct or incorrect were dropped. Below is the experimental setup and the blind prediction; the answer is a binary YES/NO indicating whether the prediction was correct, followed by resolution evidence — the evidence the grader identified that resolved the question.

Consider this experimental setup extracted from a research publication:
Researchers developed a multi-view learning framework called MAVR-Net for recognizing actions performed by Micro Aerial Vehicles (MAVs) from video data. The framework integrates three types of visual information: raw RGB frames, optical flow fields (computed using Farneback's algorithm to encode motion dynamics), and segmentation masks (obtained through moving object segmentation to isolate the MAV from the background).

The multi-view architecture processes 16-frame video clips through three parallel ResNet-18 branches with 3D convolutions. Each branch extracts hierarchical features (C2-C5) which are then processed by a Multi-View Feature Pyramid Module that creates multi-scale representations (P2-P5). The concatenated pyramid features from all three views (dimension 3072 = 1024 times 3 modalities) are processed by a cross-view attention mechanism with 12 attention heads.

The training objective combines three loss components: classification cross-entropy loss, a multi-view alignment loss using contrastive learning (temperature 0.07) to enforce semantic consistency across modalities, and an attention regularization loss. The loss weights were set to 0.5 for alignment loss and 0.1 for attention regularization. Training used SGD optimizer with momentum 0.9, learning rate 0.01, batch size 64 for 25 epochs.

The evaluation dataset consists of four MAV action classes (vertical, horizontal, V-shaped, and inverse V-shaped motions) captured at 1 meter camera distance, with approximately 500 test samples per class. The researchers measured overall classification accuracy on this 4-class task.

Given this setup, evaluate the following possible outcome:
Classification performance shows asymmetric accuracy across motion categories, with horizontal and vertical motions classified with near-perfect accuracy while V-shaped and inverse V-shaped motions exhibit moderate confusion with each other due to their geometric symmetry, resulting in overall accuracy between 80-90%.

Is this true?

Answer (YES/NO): NO